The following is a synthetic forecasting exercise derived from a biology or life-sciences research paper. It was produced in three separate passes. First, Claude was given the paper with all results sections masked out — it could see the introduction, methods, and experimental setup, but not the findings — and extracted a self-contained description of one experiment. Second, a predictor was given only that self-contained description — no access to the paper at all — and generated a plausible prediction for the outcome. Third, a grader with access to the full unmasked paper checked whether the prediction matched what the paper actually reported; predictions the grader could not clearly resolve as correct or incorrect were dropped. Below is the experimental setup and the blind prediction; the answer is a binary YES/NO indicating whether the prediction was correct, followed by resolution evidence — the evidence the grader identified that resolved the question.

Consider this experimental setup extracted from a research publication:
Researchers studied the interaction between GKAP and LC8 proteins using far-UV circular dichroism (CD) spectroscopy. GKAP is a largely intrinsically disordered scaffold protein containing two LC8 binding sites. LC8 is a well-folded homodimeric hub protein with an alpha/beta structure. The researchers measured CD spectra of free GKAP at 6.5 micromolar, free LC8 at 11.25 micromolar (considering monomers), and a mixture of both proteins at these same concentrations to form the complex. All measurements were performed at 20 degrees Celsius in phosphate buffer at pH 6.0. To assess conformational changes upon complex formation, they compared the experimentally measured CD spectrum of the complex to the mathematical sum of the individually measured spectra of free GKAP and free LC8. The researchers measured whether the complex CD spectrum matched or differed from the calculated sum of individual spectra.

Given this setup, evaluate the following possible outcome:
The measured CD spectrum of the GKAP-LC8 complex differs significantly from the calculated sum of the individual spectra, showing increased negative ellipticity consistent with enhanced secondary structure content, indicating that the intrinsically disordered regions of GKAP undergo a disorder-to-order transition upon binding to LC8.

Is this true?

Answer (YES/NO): NO